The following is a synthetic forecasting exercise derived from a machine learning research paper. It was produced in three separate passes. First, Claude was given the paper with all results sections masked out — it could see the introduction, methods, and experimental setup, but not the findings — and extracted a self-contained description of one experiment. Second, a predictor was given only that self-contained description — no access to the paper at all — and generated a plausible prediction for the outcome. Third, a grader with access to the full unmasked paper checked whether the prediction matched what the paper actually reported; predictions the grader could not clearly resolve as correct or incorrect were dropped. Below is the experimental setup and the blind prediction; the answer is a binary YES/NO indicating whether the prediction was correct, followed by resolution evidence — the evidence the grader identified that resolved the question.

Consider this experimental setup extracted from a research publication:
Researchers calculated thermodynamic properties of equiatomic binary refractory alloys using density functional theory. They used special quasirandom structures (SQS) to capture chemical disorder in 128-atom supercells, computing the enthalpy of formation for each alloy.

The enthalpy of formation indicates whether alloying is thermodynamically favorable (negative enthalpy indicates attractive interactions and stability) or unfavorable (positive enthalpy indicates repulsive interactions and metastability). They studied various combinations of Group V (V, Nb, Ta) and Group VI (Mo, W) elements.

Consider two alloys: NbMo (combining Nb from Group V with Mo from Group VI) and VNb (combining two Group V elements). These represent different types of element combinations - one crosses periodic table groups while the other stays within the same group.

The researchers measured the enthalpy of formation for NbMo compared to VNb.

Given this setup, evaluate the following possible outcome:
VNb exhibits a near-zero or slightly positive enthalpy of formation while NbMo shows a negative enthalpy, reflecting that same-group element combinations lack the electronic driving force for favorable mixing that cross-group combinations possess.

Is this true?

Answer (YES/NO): YES